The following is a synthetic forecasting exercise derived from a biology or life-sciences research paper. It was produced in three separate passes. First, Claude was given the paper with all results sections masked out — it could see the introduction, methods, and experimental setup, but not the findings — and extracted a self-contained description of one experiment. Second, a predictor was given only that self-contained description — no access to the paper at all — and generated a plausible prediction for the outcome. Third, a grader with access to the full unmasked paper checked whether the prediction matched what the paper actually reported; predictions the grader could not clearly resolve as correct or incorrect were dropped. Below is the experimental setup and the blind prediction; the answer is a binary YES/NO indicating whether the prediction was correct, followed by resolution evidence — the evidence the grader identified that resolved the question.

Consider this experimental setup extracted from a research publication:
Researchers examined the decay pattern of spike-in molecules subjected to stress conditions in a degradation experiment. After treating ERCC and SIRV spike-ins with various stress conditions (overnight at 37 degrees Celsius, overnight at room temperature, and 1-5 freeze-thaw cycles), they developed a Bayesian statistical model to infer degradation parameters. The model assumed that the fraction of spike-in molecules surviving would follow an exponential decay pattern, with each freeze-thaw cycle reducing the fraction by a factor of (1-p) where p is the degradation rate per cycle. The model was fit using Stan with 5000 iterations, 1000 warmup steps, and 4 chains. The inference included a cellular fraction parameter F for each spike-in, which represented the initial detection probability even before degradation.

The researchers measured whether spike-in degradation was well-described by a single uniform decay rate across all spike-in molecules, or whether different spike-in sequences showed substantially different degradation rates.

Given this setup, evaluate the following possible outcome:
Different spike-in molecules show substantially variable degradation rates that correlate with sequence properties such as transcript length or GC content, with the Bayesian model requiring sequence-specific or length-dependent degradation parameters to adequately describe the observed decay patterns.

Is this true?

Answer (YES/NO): NO